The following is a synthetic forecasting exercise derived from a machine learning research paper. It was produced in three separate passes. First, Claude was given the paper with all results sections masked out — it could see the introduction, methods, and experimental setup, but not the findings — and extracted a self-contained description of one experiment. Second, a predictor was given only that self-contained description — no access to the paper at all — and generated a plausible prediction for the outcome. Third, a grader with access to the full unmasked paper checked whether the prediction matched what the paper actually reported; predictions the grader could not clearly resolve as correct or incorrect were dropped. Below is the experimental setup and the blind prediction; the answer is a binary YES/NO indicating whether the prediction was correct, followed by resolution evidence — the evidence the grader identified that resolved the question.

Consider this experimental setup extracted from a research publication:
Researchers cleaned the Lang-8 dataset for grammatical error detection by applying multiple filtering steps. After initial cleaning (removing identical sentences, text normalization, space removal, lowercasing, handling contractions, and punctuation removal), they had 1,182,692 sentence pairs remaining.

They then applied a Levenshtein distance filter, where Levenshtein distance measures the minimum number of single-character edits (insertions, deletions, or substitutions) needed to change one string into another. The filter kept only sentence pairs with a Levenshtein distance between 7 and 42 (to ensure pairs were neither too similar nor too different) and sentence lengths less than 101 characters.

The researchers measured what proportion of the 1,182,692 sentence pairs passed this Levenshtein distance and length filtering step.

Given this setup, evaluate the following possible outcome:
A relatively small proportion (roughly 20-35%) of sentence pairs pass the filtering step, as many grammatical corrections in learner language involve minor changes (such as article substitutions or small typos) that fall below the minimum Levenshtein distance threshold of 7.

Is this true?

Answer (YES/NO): NO